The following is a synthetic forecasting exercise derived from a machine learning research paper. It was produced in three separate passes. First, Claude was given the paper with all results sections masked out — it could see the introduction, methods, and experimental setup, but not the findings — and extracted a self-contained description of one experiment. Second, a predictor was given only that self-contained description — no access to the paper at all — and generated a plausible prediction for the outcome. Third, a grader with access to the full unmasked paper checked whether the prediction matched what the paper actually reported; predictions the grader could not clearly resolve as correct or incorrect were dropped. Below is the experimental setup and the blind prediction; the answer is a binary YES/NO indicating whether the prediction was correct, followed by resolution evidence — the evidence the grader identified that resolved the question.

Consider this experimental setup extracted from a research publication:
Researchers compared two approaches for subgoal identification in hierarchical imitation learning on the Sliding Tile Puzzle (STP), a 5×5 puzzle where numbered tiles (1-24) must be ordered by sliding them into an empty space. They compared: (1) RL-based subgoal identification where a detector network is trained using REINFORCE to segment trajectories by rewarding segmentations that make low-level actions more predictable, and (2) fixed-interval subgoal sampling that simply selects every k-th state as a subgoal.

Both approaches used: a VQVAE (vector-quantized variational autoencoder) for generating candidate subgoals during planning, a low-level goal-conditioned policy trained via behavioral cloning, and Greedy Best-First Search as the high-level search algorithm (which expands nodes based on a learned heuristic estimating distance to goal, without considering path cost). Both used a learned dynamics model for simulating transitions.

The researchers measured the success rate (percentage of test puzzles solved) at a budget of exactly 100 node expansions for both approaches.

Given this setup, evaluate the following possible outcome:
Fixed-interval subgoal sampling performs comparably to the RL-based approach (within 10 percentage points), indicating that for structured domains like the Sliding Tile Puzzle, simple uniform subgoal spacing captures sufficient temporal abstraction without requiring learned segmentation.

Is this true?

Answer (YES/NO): NO